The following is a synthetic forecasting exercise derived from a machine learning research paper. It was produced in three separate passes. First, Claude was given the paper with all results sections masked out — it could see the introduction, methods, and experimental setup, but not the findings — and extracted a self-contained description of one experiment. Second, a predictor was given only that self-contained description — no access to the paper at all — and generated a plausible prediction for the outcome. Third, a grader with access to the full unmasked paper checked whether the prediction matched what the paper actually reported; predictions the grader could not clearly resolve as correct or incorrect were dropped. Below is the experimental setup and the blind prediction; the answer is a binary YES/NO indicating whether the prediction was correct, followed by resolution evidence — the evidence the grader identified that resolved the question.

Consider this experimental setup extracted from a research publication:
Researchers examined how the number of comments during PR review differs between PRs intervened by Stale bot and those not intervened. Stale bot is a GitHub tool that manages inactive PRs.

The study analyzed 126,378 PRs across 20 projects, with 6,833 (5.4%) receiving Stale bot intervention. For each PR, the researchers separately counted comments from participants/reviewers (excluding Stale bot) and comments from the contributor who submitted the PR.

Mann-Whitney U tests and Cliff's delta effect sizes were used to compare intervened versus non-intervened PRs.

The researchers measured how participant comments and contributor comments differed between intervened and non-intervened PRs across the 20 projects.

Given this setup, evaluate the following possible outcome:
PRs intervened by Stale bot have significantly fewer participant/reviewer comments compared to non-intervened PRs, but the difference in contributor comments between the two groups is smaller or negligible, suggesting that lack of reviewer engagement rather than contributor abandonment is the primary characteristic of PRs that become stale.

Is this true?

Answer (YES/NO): NO